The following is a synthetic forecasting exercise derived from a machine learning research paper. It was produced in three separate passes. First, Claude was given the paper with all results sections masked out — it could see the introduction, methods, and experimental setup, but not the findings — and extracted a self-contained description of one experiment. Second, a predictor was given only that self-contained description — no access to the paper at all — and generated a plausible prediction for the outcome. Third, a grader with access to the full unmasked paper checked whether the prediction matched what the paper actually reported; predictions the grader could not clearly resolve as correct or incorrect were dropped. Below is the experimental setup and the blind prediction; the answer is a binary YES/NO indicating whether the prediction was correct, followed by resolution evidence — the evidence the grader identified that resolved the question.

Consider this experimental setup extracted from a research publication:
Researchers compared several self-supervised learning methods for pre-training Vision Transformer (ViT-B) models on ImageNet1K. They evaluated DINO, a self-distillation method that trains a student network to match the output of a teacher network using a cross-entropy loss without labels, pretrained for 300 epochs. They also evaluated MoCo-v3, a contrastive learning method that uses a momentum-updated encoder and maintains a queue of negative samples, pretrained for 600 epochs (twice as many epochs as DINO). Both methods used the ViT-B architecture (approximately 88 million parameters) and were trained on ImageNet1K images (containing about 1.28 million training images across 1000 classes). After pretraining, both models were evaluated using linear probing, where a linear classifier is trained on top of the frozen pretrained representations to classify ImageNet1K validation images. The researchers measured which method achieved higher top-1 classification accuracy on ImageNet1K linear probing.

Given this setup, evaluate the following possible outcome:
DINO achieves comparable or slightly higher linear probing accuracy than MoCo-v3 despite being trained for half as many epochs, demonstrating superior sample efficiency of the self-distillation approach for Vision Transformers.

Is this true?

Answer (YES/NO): NO